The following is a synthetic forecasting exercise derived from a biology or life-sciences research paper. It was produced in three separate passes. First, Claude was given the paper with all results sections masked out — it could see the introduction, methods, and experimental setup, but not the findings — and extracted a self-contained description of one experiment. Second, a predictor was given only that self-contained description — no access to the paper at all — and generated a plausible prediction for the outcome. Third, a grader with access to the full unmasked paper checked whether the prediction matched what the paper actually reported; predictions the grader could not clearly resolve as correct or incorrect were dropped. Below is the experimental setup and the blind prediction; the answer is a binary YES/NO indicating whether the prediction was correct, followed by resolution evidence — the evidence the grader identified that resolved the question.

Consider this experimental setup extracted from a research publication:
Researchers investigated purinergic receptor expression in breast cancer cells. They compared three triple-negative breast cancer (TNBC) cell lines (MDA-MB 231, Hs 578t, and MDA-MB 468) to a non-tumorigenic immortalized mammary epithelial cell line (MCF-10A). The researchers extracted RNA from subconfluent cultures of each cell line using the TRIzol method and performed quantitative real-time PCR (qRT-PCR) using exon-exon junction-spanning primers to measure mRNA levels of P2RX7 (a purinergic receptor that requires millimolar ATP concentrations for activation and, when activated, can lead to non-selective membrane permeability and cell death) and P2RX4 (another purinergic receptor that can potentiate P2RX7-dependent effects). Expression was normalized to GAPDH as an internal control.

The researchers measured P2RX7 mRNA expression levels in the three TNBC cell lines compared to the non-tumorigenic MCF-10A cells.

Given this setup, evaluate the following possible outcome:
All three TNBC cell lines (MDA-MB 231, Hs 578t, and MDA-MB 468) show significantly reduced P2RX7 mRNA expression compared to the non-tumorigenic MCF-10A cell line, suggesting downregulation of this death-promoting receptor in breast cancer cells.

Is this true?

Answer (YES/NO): NO